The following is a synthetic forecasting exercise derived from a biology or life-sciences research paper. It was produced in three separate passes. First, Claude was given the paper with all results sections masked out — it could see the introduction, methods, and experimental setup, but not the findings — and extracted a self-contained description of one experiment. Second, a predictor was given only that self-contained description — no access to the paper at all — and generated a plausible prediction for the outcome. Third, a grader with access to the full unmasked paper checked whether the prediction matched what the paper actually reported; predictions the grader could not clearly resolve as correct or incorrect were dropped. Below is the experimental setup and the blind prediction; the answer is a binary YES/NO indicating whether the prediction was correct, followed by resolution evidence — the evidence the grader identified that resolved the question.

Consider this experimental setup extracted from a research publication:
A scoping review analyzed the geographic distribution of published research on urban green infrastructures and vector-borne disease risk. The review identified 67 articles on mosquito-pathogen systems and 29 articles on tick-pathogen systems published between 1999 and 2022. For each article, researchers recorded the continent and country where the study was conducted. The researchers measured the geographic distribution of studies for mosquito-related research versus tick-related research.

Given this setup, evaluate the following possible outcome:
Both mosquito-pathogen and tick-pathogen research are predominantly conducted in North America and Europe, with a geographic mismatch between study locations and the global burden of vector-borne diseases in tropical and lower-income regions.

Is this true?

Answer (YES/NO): NO